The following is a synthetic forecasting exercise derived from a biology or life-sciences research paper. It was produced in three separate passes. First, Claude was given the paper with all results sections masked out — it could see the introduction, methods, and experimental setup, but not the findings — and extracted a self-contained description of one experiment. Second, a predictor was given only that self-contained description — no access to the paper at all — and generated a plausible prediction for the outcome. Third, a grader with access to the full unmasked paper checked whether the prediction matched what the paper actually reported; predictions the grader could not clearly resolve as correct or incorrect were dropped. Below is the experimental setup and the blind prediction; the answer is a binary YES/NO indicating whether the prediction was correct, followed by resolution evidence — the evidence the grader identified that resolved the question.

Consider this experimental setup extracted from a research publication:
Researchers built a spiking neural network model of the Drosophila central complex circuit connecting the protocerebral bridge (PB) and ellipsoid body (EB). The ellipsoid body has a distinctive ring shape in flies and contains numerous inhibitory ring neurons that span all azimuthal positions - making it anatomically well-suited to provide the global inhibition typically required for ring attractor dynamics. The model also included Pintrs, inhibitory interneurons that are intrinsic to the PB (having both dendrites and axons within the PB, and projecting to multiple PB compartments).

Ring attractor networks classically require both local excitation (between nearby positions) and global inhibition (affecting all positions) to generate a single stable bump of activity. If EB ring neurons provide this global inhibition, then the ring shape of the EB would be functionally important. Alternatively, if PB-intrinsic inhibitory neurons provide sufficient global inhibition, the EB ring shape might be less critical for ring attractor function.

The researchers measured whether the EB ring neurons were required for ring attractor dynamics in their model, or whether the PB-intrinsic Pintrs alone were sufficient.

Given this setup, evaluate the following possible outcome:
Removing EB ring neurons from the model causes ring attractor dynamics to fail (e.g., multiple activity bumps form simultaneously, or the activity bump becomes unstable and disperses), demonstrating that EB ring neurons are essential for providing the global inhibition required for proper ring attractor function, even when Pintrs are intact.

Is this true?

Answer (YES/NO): NO